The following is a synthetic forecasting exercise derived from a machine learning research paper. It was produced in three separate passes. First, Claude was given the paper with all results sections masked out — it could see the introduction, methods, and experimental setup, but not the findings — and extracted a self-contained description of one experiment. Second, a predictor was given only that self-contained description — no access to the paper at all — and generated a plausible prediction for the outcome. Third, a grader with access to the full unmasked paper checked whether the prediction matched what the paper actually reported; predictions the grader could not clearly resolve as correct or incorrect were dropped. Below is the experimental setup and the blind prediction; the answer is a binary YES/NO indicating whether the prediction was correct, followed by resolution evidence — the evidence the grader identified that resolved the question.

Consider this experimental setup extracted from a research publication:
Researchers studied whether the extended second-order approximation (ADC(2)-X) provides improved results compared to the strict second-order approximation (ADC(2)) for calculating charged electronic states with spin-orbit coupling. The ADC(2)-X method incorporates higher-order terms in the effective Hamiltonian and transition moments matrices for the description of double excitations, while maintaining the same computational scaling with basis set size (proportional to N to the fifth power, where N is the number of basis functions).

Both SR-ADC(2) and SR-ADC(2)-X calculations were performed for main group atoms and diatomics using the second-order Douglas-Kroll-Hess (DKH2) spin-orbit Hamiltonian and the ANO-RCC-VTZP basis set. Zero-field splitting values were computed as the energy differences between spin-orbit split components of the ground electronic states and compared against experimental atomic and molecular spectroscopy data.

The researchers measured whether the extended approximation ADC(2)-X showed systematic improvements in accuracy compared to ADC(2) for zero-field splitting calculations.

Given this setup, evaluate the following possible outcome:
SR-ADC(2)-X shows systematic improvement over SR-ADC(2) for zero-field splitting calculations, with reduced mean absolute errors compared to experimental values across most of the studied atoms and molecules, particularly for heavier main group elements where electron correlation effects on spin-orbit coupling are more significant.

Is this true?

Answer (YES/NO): NO